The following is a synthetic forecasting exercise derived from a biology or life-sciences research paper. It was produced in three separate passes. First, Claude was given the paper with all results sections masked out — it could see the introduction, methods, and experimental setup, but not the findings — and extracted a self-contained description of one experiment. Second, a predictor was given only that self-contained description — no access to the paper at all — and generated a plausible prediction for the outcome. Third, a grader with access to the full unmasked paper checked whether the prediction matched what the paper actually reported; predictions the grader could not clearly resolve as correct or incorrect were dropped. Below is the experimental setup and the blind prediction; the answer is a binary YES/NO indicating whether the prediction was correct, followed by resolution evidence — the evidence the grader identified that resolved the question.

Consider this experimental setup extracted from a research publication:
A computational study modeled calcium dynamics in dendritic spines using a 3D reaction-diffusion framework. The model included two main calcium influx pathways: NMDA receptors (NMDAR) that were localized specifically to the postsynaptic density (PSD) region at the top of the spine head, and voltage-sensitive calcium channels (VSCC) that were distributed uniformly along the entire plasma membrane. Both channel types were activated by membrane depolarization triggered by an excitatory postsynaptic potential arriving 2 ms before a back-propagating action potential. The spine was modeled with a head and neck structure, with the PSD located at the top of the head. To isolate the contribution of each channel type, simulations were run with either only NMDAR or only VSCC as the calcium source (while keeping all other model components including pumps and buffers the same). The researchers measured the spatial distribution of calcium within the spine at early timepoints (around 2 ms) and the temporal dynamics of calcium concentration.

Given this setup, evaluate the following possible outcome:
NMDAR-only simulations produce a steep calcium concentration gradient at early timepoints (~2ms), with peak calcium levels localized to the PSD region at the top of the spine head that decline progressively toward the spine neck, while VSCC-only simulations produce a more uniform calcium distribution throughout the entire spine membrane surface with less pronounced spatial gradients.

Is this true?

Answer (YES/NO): YES